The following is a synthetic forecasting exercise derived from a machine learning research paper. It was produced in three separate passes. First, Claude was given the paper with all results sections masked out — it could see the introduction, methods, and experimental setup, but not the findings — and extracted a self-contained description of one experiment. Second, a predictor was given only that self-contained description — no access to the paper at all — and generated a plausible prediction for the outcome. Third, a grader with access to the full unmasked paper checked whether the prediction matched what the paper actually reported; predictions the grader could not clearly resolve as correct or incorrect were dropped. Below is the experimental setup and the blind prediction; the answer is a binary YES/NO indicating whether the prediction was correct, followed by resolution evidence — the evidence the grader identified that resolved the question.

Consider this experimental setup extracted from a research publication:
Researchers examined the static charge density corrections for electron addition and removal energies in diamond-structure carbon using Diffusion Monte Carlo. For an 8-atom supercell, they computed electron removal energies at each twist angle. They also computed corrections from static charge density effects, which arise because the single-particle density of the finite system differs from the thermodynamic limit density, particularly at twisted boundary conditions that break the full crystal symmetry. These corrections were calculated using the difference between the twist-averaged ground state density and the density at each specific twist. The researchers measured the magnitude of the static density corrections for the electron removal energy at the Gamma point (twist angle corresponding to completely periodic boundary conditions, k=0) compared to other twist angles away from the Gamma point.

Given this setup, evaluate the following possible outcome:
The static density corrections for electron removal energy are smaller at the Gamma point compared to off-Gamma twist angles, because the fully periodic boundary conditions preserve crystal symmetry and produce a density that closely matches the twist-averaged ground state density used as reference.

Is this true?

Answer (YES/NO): NO